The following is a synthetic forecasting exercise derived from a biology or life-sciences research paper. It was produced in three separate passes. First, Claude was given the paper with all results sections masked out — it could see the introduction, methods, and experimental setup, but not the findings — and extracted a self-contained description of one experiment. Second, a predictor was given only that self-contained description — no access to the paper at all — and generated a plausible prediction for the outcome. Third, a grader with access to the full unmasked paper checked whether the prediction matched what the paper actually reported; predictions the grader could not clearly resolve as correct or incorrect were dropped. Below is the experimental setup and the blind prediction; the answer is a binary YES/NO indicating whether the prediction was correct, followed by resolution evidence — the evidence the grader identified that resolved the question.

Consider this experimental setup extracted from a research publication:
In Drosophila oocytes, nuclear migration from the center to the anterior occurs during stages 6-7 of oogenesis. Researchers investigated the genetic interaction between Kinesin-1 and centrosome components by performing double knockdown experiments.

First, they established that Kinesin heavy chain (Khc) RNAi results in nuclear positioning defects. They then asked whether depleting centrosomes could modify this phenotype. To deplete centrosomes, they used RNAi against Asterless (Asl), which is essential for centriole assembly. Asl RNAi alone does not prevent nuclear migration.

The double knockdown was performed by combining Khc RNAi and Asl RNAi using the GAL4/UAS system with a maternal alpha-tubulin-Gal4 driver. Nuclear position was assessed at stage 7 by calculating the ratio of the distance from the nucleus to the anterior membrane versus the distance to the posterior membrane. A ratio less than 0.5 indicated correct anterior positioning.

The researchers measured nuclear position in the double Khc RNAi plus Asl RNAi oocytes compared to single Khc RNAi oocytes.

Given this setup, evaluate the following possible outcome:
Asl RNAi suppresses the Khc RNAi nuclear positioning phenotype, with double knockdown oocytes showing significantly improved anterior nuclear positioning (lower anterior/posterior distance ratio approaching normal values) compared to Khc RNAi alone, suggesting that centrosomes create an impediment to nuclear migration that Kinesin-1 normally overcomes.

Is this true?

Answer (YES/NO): YES